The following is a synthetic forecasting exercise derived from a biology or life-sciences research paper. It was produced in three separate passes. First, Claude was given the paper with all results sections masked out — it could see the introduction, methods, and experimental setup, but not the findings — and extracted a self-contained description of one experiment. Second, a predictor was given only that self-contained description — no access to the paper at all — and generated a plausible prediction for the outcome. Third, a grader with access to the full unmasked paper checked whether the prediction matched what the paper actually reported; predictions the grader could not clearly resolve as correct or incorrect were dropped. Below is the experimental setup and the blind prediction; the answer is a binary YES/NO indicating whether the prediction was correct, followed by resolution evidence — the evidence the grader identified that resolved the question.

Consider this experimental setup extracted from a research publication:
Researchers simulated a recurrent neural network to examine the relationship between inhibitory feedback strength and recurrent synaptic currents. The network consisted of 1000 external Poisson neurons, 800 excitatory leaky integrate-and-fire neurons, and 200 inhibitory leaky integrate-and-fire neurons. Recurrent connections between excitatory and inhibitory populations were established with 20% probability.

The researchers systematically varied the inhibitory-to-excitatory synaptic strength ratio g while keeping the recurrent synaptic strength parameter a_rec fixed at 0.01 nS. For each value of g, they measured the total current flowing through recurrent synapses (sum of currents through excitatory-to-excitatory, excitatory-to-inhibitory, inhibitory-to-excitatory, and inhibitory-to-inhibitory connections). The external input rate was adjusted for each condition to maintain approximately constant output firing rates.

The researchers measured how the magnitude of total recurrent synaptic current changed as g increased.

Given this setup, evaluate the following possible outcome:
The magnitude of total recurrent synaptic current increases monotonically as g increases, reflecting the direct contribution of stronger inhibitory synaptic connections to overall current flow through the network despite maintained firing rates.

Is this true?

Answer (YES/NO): YES